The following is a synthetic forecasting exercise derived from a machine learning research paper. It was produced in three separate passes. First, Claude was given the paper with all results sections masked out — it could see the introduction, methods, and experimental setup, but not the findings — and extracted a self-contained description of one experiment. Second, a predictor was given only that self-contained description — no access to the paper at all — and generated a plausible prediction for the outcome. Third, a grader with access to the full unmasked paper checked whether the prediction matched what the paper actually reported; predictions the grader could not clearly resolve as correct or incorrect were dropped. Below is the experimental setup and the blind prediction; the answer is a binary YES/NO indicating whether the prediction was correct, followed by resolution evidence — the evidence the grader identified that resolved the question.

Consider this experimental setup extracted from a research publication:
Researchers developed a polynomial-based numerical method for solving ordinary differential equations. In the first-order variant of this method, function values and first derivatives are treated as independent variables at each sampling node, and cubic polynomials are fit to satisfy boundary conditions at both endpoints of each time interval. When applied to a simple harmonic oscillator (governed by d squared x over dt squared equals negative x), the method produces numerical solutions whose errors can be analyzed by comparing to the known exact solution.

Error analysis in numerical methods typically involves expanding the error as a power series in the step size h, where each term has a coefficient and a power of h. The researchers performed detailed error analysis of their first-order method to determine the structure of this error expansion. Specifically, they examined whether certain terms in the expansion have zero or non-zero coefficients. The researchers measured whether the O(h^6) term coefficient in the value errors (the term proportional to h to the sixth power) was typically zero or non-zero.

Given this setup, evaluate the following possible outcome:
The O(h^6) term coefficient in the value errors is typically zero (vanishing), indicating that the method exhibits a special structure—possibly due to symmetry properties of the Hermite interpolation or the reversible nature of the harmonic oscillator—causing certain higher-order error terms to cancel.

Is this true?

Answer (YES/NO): NO